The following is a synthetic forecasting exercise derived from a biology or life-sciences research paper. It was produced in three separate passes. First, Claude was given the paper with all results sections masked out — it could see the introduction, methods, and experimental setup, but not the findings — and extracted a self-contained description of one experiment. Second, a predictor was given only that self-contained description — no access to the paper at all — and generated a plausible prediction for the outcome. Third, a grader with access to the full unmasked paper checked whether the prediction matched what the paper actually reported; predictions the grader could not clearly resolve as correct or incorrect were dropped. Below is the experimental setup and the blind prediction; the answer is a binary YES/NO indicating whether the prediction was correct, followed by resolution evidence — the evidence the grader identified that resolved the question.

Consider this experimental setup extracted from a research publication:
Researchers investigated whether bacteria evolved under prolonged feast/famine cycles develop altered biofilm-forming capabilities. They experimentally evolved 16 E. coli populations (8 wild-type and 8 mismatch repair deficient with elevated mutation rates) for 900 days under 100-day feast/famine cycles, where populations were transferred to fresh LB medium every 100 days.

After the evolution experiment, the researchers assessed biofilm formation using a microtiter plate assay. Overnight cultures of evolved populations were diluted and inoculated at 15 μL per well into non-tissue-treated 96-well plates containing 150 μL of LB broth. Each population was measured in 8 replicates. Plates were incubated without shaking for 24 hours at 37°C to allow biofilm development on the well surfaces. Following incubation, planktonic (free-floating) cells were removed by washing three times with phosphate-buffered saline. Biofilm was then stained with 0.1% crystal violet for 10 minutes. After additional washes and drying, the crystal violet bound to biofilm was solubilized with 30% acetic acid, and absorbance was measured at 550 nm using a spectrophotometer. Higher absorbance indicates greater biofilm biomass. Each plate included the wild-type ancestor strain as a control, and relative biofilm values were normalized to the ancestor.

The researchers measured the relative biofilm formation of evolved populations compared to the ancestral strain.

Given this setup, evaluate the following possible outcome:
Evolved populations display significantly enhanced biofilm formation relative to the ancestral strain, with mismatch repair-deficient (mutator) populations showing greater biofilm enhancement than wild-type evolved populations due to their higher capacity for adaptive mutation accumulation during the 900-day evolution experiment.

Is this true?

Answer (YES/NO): NO